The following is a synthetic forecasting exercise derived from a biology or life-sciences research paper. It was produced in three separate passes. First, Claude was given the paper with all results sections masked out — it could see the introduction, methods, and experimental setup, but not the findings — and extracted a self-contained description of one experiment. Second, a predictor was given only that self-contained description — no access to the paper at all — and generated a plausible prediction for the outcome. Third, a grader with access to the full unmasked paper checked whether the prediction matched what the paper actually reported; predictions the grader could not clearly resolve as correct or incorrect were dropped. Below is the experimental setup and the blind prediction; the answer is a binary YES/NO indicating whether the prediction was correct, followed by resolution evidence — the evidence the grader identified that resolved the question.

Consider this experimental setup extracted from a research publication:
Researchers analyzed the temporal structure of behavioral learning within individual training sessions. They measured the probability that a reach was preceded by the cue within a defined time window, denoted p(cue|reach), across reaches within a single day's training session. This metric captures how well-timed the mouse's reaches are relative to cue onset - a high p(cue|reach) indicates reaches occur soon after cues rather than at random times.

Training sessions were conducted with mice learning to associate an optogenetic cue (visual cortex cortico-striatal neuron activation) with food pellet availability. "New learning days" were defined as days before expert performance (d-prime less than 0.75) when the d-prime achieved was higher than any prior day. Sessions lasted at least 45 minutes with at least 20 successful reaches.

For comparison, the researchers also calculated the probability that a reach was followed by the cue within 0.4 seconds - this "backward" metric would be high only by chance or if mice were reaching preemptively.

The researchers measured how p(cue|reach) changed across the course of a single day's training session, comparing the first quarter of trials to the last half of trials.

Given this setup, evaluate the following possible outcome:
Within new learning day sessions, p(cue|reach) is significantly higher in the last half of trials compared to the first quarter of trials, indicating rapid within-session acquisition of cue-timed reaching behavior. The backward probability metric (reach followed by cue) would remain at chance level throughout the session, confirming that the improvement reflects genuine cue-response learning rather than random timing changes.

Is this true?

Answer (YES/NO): NO